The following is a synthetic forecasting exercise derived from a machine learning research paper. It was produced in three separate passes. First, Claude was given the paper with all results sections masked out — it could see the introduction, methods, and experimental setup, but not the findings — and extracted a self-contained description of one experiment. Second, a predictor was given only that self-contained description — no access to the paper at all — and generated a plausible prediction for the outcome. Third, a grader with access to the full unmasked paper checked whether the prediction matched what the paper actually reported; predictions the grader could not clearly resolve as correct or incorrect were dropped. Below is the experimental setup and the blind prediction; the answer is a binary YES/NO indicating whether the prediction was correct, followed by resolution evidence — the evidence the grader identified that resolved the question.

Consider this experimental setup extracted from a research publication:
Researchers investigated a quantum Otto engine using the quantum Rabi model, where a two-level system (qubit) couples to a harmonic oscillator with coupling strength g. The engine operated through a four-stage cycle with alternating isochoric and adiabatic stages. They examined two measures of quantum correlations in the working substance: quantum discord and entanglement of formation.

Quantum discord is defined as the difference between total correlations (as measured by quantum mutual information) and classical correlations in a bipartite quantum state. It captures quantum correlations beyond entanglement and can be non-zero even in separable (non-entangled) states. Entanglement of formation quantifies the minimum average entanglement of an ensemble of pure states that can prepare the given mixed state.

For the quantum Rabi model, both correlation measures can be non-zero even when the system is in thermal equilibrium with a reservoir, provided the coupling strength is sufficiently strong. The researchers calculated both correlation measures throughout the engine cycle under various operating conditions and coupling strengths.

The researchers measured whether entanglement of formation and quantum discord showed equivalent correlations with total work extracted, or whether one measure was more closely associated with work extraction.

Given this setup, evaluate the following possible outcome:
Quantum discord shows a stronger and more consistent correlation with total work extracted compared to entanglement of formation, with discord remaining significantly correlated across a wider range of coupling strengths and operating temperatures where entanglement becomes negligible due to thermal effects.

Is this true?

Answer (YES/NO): NO